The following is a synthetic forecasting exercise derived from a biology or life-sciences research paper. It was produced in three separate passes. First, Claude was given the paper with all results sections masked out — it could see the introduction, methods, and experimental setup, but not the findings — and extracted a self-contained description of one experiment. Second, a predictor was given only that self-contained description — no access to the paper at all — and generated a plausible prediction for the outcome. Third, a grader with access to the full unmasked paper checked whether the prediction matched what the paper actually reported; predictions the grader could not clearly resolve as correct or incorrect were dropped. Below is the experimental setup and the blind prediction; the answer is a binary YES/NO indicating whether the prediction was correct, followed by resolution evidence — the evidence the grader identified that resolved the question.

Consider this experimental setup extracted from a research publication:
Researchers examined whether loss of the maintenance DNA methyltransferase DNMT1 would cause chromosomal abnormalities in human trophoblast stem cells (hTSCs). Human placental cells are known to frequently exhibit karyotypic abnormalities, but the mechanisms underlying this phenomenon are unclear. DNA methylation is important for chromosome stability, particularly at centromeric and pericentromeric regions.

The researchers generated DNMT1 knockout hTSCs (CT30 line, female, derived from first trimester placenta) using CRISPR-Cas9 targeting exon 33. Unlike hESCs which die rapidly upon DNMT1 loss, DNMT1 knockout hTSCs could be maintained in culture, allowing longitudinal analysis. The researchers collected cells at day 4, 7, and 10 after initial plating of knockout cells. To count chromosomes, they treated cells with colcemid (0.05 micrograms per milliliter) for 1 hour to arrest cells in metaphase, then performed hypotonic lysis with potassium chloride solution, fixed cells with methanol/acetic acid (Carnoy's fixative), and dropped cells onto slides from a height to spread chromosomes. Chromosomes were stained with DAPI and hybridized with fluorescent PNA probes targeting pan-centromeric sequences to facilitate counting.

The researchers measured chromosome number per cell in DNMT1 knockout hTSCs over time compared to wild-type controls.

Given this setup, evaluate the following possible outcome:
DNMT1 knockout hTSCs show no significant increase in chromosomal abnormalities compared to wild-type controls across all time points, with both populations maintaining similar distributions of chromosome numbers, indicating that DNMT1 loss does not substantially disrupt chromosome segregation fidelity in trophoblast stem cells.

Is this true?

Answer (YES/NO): NO